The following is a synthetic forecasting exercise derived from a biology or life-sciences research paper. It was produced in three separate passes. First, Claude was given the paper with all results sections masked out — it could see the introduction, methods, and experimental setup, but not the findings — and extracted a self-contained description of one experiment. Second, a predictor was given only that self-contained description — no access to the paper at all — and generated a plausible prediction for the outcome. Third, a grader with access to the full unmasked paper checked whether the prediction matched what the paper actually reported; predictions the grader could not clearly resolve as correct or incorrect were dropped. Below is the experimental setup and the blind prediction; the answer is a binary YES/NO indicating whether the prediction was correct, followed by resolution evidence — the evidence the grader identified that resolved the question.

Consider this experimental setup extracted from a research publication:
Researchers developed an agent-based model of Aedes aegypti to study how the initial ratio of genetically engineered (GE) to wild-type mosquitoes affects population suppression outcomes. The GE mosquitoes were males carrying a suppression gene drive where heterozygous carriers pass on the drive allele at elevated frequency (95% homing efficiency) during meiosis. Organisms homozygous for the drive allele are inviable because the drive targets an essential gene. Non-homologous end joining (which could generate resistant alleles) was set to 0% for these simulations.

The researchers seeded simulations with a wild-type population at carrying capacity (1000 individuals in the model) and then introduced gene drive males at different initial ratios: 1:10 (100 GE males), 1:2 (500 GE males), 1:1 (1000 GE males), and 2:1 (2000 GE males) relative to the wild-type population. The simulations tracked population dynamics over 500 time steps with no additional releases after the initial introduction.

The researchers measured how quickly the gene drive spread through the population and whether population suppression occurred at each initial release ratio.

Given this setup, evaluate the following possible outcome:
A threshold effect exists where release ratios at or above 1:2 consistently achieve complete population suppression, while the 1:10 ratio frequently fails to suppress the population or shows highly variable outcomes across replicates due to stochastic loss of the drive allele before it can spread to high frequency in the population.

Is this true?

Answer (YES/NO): NO